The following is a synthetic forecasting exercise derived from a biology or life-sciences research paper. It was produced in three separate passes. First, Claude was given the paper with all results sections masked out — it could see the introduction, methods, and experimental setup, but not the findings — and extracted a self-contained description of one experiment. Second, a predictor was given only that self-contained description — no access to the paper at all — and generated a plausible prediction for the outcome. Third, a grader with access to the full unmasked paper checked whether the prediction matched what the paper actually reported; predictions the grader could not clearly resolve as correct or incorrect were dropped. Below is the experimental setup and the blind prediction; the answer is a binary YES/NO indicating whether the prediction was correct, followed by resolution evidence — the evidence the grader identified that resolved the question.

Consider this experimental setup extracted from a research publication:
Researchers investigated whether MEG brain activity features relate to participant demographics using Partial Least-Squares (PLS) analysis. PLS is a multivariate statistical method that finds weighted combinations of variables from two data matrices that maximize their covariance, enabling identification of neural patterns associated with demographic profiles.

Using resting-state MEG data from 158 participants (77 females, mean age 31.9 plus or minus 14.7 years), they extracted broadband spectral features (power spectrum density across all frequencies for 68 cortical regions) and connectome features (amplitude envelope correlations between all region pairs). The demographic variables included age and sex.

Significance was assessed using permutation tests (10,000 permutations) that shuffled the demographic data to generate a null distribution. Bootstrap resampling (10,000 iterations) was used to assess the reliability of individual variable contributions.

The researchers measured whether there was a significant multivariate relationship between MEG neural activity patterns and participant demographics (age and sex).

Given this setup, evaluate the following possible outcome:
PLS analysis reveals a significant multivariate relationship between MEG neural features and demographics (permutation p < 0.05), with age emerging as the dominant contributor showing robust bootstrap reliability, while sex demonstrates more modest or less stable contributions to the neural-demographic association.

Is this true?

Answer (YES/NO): NO